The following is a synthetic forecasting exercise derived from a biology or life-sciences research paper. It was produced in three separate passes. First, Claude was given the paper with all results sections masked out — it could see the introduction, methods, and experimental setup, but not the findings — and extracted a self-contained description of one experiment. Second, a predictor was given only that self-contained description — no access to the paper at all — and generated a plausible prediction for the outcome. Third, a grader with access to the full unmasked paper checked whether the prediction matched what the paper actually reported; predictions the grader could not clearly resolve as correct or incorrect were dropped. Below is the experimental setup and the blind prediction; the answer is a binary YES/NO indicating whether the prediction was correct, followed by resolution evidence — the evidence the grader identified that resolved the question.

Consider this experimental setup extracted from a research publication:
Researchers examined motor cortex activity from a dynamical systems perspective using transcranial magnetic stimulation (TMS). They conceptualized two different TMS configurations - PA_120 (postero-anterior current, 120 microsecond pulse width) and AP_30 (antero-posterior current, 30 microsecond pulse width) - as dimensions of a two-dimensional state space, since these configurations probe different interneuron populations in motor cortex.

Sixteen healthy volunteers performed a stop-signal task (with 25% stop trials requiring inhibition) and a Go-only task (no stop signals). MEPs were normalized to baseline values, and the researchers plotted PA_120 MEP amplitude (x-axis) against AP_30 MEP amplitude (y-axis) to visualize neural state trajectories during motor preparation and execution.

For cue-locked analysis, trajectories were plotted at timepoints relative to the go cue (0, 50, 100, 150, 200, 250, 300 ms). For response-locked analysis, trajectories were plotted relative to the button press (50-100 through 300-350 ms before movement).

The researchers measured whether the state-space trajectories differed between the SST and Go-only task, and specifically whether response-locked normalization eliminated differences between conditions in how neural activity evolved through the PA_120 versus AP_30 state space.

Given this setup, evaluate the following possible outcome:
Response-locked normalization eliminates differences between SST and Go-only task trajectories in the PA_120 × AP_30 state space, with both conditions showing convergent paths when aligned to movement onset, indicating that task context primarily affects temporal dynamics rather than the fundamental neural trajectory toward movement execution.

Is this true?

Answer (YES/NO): NO